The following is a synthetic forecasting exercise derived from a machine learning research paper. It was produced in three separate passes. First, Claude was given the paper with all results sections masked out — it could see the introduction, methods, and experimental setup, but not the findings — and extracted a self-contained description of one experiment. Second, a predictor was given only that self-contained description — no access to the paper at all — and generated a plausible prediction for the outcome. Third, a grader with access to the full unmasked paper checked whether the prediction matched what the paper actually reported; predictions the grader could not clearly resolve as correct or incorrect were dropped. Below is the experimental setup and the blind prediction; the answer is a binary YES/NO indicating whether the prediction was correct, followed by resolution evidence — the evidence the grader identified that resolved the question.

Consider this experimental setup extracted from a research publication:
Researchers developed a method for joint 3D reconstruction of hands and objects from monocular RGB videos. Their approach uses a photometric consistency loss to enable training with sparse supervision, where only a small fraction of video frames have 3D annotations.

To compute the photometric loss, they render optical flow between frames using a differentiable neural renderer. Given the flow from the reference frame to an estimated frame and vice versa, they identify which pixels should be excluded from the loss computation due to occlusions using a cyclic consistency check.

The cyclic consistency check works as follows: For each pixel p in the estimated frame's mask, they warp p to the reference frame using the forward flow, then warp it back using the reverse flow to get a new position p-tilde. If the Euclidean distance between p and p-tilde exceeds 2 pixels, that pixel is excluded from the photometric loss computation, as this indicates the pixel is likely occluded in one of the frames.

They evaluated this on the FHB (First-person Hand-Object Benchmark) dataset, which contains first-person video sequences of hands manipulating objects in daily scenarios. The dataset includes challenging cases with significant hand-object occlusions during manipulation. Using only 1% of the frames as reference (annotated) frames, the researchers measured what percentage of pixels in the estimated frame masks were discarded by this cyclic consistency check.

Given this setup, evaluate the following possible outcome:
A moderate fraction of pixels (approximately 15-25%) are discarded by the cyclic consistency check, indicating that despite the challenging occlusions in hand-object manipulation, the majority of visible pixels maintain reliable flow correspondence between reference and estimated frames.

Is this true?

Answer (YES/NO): NO